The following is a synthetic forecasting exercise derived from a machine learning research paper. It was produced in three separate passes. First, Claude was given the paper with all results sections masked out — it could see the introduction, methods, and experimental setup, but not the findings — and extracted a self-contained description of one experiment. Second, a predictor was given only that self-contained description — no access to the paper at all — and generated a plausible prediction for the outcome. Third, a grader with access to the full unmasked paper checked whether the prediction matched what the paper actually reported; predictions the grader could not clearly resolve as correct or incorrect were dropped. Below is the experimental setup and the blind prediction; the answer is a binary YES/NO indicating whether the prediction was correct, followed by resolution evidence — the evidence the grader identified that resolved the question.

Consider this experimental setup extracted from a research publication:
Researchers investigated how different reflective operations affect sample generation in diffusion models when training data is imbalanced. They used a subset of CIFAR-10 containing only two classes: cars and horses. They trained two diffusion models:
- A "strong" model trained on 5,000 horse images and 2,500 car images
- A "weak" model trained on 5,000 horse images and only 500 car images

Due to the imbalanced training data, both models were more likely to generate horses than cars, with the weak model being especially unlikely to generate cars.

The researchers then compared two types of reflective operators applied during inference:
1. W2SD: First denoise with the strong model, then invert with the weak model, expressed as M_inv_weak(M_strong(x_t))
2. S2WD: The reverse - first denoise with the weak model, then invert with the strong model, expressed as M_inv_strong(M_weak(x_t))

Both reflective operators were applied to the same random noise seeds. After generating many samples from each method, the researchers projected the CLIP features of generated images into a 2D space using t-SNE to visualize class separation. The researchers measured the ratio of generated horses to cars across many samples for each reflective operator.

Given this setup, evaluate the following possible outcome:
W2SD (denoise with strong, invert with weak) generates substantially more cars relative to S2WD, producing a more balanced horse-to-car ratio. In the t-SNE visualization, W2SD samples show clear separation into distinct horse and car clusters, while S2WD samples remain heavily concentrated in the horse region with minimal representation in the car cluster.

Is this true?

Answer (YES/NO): YES